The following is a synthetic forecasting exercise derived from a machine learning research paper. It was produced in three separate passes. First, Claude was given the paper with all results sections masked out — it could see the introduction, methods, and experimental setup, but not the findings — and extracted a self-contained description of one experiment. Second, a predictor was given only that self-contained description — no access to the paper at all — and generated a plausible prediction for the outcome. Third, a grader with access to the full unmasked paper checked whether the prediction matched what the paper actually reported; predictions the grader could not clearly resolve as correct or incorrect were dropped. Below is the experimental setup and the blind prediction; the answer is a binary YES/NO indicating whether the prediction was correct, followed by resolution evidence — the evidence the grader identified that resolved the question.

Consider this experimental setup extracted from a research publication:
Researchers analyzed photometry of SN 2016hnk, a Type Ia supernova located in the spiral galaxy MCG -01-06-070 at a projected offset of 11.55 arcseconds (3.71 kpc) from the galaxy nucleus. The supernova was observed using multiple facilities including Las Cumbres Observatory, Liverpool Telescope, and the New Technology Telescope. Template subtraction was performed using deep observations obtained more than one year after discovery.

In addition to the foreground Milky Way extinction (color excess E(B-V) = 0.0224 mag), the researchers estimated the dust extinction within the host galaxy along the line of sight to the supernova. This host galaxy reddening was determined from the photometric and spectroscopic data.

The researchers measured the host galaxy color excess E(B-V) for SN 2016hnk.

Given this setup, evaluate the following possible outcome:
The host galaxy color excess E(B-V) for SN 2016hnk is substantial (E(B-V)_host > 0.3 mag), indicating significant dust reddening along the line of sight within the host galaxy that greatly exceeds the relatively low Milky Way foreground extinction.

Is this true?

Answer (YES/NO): YES